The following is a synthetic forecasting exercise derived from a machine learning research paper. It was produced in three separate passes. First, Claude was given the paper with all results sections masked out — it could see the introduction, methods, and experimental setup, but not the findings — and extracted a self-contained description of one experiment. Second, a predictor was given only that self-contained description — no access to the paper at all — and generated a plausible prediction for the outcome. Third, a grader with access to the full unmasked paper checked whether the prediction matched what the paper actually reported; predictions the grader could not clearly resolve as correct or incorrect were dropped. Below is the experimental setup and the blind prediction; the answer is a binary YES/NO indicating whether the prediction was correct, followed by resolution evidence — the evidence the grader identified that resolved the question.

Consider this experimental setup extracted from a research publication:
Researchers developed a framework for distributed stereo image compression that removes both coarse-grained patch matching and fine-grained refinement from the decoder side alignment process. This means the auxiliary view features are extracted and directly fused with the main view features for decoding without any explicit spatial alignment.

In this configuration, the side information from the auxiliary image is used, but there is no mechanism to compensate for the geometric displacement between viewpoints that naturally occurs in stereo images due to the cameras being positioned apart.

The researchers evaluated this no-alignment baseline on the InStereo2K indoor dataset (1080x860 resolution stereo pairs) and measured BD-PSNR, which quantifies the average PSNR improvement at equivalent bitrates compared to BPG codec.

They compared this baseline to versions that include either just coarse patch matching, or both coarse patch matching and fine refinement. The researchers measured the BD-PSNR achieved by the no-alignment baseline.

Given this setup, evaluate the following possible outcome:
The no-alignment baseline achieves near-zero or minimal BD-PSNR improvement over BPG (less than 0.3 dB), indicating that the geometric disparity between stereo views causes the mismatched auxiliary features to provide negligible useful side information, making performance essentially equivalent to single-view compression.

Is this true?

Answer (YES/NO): NO